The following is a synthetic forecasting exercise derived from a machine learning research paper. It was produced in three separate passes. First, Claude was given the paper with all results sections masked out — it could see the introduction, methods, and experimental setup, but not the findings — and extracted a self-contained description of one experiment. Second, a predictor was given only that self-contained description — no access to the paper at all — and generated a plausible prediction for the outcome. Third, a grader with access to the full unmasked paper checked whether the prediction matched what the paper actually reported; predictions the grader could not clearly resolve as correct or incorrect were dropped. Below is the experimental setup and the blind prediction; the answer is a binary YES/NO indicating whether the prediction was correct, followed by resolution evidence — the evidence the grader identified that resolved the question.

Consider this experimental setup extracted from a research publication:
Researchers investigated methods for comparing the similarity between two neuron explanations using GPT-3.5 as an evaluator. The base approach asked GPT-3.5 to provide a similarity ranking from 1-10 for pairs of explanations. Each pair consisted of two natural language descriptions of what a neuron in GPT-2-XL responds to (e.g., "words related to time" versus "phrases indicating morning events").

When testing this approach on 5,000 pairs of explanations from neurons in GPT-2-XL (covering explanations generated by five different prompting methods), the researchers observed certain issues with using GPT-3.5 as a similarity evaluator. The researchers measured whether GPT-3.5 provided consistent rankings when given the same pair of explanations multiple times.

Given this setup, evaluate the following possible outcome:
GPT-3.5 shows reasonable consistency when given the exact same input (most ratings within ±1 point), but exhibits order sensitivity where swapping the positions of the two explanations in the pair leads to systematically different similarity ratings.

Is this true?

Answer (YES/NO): NO